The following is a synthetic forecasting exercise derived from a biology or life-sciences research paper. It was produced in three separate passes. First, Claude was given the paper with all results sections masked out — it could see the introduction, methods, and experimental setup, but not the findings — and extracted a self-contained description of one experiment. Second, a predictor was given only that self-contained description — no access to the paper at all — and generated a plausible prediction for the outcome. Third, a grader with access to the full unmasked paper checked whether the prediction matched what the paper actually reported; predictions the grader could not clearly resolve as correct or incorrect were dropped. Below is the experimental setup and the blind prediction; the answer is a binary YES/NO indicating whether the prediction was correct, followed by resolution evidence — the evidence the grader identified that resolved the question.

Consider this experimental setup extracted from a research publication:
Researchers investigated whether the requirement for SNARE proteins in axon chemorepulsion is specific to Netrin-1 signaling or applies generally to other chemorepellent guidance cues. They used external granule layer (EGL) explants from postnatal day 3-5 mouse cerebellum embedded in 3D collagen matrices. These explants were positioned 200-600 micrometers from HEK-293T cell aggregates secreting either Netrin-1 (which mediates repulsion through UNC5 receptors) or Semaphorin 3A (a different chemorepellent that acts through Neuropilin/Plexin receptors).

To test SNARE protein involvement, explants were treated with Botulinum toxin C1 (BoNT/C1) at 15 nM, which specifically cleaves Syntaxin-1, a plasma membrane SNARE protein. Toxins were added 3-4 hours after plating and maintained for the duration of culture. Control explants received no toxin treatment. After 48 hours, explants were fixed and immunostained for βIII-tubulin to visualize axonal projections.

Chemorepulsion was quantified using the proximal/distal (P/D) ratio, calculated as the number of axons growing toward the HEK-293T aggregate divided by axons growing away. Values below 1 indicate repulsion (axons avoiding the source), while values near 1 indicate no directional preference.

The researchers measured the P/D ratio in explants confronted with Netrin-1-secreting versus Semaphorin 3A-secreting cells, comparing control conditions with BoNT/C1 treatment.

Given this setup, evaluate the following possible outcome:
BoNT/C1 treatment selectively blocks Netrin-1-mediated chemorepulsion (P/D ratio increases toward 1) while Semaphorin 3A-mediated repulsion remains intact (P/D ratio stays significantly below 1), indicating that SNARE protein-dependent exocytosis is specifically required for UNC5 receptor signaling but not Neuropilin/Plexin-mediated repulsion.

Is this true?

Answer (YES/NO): YES